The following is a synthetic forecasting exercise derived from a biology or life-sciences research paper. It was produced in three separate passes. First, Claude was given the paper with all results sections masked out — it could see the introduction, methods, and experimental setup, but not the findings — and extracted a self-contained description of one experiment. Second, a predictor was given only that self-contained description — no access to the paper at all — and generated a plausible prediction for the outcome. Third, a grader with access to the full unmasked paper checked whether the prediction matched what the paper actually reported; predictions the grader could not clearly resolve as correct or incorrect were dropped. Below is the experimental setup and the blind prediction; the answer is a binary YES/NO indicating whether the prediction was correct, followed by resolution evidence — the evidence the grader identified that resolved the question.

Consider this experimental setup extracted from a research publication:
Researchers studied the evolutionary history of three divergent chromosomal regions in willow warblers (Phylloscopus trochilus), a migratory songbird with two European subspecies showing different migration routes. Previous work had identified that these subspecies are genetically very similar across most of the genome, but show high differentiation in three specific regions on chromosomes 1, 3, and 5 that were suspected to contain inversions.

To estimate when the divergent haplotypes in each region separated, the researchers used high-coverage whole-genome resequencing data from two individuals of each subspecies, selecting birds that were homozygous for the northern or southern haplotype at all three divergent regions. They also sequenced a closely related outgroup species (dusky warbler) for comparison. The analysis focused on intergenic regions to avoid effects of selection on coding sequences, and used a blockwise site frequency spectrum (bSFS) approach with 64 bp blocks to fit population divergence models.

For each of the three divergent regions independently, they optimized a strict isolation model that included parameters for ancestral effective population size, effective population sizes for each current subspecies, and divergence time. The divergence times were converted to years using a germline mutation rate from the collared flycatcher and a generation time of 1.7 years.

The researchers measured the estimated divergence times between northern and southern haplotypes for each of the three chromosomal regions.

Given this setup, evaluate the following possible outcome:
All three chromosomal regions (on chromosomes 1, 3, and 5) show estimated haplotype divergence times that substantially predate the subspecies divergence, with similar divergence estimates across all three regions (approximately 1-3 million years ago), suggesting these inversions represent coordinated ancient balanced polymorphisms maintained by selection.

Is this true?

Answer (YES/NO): NO